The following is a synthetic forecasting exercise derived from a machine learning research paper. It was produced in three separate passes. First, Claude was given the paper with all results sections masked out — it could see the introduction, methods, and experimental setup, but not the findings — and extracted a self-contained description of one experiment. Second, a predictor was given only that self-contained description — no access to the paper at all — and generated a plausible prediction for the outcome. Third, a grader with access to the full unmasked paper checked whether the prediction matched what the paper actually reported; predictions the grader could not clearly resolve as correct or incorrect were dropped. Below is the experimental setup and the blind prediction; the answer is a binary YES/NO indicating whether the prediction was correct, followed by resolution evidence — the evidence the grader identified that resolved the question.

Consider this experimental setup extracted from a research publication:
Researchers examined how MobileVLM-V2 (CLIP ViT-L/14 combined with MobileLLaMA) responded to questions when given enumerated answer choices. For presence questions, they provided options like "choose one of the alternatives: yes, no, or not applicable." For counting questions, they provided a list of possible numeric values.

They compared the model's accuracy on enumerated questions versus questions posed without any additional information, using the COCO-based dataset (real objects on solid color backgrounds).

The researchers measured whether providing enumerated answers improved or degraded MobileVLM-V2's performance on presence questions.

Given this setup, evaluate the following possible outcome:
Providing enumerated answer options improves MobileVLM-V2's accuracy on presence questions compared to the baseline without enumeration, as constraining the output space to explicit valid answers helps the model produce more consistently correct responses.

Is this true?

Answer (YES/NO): YES